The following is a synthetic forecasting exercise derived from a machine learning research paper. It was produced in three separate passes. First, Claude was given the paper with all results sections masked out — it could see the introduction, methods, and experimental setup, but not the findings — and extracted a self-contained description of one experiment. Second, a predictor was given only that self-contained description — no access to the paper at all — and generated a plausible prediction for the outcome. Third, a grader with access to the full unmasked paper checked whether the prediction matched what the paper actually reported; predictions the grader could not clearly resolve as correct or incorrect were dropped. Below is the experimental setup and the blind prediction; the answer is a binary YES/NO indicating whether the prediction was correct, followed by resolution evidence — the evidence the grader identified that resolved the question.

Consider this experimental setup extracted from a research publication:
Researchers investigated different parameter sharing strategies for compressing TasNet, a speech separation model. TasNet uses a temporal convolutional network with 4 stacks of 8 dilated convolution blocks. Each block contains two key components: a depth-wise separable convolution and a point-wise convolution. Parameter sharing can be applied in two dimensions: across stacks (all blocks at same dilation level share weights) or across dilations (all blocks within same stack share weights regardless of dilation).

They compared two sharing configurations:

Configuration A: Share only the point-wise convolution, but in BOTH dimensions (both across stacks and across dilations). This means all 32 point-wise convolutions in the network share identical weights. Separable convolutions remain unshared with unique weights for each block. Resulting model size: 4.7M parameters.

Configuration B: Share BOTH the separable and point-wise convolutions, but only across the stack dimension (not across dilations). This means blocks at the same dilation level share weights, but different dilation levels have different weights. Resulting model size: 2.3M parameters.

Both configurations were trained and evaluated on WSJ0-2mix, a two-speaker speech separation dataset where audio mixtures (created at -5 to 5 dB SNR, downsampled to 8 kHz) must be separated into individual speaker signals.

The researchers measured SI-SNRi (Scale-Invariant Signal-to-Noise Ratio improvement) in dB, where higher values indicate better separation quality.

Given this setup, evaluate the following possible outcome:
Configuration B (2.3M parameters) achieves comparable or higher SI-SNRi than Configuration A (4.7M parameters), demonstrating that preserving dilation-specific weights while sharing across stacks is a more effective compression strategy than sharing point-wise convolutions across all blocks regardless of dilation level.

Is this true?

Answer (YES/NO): YES